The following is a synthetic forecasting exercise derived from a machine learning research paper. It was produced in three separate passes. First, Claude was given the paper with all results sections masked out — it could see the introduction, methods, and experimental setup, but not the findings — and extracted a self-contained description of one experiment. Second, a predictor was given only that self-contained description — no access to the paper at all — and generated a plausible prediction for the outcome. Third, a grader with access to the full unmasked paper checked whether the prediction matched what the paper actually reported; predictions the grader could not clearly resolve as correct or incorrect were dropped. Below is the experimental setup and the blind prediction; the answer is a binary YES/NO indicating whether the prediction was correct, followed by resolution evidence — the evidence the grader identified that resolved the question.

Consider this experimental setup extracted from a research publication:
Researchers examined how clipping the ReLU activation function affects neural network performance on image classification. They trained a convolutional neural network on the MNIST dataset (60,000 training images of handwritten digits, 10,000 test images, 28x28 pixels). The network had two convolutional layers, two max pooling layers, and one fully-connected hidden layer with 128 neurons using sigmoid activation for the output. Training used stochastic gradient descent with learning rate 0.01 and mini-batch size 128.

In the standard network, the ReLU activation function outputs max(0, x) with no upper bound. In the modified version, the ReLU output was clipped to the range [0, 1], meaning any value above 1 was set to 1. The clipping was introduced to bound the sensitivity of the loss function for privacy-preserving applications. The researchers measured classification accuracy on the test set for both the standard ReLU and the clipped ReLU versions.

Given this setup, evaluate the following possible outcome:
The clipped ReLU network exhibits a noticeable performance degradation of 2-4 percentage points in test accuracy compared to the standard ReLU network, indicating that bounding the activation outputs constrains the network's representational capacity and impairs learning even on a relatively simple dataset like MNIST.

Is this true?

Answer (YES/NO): NO